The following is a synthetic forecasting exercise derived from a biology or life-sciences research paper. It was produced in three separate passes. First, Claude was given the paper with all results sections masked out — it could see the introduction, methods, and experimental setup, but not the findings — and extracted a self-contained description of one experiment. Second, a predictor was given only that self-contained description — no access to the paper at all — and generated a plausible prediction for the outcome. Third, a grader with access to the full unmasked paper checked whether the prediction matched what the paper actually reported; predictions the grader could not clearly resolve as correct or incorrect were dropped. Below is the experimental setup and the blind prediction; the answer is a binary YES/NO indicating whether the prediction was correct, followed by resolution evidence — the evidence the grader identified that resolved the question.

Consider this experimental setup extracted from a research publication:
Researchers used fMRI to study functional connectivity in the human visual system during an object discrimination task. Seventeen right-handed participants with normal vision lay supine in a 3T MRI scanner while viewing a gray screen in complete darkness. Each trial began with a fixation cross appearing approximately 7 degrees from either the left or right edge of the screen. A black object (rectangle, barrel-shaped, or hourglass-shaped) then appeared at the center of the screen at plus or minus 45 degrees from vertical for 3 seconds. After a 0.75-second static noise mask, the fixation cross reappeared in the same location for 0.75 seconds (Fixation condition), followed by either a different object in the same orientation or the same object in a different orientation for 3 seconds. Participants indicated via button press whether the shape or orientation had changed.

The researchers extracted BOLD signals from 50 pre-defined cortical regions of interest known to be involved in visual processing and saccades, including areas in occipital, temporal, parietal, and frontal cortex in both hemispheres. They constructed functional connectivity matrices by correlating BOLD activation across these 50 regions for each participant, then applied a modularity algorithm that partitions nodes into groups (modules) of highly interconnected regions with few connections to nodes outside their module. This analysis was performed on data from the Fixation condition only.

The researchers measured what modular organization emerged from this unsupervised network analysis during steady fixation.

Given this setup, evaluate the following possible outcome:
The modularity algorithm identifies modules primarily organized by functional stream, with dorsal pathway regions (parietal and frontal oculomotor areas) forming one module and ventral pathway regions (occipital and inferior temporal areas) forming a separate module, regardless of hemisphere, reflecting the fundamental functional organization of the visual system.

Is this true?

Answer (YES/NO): NO